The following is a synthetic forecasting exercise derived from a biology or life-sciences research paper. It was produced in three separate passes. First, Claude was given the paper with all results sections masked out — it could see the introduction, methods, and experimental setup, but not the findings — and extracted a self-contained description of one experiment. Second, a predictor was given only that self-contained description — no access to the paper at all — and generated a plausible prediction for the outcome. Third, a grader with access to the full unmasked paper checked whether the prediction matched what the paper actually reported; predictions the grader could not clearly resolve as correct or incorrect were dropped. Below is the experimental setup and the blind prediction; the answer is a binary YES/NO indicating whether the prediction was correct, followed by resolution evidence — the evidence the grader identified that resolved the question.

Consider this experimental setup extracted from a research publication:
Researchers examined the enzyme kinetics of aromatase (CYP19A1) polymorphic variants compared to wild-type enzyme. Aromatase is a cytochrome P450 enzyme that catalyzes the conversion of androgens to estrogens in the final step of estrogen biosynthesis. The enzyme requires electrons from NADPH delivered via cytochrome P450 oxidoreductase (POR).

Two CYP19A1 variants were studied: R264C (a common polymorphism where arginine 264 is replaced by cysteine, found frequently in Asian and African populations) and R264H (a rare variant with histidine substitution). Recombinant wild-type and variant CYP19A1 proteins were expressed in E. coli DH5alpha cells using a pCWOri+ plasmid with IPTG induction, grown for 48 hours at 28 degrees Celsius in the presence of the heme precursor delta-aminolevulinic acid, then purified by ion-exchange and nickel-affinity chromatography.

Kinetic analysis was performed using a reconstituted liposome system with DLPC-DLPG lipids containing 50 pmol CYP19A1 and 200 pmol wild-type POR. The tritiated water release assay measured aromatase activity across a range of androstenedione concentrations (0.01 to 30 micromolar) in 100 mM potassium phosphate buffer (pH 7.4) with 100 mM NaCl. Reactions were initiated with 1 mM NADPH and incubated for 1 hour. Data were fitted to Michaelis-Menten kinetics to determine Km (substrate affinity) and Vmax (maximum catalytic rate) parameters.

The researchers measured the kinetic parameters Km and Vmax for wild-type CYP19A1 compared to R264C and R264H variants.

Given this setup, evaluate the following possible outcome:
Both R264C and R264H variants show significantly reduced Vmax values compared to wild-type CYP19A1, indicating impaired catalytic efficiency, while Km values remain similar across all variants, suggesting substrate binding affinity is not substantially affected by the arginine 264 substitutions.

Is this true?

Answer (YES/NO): NO